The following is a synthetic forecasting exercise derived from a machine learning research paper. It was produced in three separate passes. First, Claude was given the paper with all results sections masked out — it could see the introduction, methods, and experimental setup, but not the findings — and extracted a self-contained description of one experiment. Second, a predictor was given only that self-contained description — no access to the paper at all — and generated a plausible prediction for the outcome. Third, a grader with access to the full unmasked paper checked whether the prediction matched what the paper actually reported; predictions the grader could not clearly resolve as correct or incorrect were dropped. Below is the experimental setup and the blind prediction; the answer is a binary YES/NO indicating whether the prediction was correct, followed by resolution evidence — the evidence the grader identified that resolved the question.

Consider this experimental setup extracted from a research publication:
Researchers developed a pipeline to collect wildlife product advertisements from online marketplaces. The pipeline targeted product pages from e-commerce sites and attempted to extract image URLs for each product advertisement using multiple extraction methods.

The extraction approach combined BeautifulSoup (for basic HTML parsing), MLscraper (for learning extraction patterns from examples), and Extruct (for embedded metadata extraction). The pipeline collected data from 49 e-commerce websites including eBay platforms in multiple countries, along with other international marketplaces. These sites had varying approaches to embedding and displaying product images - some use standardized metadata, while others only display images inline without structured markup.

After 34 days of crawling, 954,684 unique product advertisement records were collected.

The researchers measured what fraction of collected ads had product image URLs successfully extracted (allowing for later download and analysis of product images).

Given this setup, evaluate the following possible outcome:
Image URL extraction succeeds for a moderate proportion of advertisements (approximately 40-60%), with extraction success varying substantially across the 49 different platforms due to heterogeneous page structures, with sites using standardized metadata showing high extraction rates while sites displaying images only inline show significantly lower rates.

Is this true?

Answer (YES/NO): NO